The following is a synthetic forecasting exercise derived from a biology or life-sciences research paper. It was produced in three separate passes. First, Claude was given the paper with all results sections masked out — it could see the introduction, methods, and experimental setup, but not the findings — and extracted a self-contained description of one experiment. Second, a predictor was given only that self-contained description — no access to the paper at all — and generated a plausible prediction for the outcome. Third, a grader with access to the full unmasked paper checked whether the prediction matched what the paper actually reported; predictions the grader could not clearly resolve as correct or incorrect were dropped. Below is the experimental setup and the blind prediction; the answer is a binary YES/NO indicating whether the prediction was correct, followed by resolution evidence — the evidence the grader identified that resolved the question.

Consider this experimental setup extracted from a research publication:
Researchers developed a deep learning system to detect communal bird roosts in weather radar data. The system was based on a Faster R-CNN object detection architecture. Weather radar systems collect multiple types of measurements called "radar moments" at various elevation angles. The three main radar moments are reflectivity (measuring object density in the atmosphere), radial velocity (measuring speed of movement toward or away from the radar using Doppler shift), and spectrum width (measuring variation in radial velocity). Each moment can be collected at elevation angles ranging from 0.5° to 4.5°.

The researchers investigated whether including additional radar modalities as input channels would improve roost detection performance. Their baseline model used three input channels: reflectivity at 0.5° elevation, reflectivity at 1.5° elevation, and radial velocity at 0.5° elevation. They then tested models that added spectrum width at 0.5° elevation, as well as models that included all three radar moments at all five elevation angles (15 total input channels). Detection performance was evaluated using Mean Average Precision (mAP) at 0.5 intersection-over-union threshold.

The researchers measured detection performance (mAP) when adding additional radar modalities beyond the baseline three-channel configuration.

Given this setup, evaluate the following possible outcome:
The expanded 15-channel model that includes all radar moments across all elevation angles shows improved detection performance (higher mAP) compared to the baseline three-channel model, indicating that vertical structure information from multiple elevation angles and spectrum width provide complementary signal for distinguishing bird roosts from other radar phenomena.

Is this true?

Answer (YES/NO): NO